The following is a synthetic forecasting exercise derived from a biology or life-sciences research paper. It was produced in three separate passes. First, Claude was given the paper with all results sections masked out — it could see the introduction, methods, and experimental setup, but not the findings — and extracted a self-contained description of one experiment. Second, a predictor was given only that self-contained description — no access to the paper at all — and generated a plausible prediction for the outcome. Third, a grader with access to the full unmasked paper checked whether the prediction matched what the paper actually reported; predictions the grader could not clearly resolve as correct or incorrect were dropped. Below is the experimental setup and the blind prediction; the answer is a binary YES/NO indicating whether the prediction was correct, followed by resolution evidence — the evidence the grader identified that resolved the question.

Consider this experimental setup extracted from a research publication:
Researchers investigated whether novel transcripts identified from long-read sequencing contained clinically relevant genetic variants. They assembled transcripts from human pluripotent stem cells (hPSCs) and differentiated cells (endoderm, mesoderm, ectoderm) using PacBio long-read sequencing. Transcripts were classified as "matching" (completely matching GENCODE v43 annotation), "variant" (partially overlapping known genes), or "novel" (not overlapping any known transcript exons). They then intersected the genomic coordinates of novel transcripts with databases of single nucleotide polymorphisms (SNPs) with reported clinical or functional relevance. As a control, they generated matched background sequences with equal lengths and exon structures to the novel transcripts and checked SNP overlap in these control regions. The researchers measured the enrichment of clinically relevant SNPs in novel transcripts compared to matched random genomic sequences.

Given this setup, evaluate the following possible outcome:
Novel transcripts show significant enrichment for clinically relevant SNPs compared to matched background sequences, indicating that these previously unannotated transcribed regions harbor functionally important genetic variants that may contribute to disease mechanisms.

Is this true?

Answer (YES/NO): YES